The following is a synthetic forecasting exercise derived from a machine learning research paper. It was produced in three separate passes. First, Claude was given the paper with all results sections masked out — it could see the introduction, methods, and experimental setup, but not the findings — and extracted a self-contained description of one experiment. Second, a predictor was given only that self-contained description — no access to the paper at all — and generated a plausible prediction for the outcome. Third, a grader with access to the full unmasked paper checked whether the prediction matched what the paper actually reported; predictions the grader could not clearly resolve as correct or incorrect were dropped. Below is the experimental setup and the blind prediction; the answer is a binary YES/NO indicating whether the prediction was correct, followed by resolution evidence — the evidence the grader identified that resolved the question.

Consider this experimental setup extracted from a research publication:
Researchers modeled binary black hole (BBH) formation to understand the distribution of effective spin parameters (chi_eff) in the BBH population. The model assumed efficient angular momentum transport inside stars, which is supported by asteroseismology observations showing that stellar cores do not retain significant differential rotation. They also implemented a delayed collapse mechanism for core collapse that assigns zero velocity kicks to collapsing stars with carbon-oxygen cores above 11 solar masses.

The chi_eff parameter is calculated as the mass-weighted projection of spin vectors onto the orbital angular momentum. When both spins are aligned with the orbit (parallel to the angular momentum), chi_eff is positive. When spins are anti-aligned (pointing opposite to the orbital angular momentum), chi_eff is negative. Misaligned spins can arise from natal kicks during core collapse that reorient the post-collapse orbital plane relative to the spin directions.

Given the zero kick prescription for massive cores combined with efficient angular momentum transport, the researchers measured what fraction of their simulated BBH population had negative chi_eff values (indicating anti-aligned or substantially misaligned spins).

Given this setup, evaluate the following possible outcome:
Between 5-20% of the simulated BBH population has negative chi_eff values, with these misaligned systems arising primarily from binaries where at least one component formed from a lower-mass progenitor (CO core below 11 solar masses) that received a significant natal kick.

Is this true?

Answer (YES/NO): NO